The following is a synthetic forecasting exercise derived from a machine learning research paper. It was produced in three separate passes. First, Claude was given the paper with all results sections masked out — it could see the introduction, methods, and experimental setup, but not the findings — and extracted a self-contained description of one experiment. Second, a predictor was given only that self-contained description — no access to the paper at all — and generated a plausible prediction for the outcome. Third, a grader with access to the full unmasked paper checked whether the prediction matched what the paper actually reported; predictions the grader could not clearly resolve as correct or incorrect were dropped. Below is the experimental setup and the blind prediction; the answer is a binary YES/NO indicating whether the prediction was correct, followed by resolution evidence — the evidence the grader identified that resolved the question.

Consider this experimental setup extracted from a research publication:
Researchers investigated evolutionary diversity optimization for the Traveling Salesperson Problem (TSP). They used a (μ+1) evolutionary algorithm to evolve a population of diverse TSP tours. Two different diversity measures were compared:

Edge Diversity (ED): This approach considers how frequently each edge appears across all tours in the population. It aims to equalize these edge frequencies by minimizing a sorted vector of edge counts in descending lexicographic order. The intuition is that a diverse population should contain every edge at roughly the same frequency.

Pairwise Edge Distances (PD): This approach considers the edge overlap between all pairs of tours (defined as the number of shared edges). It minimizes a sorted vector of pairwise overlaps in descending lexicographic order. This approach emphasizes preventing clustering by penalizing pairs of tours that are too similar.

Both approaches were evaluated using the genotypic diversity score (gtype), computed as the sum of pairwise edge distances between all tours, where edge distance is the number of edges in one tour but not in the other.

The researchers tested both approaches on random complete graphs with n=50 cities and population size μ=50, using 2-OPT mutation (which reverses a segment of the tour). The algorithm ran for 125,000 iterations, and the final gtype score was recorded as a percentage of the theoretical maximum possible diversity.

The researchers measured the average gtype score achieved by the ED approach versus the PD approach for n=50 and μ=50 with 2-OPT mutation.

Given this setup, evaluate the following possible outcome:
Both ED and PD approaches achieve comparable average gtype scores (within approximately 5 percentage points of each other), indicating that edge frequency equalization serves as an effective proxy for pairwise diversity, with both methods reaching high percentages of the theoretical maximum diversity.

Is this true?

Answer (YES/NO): YES